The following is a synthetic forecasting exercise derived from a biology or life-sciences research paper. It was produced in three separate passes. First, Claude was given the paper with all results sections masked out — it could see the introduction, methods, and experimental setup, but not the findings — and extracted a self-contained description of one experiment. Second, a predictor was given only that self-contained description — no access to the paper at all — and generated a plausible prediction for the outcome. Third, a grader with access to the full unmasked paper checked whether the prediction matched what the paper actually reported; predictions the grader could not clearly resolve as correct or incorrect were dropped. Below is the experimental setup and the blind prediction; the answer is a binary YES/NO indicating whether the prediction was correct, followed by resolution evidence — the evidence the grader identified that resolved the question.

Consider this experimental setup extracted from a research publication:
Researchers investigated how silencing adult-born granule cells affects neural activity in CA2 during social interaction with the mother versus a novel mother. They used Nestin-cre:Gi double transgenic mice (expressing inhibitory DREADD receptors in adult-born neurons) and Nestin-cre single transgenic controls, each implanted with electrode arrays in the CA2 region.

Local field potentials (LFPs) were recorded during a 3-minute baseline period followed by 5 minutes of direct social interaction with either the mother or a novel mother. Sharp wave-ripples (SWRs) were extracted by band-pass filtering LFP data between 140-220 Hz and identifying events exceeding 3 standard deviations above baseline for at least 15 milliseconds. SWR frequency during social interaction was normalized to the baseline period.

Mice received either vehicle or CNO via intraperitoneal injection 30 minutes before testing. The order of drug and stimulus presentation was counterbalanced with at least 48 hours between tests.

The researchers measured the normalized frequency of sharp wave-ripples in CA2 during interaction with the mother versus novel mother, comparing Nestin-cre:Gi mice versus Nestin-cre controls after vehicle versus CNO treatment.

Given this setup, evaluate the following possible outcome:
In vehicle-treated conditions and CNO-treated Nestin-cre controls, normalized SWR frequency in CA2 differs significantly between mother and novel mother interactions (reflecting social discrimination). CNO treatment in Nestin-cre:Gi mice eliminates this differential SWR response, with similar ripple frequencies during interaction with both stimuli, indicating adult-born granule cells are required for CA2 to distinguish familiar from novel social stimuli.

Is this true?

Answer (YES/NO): YES